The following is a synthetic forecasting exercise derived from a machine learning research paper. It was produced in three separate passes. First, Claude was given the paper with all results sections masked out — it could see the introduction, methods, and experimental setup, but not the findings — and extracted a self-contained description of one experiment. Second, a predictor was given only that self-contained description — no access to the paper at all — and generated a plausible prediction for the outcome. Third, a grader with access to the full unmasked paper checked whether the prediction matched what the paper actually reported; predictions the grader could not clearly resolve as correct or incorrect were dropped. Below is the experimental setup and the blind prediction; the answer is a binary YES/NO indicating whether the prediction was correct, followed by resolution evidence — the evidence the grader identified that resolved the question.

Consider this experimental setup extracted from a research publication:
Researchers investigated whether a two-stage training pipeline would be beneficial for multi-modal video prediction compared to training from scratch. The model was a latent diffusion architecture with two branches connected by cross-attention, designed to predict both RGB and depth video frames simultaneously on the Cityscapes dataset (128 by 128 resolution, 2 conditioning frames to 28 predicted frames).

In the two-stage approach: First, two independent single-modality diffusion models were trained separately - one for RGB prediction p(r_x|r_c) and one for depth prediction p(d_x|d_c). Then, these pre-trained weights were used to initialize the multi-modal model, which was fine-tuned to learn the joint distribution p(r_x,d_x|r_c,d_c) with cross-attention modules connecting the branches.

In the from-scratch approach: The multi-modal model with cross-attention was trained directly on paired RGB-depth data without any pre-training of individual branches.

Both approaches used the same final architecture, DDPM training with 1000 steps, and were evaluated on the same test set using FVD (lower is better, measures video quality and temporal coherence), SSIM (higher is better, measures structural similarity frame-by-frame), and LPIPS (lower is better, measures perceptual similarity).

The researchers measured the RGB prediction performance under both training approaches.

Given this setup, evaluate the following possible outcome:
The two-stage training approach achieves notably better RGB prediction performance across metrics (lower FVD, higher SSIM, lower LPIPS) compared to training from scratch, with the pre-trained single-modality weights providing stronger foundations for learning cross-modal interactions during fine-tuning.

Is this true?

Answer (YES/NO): NO